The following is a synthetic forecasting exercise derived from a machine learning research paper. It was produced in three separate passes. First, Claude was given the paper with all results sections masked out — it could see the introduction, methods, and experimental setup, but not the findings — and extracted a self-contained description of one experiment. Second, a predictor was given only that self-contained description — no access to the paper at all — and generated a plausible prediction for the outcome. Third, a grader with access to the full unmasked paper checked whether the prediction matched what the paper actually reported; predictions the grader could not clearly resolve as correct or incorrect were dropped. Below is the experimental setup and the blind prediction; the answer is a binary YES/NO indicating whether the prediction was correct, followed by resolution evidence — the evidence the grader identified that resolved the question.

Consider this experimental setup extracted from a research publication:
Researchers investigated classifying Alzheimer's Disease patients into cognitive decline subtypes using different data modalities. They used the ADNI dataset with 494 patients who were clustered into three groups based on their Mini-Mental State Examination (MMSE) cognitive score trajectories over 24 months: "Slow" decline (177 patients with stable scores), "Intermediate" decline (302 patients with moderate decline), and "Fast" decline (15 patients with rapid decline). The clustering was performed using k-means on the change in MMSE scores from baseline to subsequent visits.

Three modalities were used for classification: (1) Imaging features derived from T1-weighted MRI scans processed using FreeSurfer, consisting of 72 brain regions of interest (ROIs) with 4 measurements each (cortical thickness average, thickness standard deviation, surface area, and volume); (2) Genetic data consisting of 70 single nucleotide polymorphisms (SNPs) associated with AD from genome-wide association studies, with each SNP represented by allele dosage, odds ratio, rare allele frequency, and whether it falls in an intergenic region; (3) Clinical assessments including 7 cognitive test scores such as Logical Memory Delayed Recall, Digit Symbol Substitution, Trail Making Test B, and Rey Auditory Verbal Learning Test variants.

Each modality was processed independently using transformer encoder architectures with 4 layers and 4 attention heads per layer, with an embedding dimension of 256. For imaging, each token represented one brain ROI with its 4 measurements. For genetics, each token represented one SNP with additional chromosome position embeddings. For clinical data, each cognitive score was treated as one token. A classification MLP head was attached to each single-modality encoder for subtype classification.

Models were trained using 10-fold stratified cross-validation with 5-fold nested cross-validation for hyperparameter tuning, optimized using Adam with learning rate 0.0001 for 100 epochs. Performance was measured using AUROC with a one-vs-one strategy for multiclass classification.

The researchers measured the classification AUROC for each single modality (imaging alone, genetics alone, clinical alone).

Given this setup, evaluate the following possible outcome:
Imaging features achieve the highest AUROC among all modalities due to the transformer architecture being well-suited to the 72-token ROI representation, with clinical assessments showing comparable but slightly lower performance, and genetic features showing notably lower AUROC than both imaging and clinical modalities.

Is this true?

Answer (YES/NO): NO